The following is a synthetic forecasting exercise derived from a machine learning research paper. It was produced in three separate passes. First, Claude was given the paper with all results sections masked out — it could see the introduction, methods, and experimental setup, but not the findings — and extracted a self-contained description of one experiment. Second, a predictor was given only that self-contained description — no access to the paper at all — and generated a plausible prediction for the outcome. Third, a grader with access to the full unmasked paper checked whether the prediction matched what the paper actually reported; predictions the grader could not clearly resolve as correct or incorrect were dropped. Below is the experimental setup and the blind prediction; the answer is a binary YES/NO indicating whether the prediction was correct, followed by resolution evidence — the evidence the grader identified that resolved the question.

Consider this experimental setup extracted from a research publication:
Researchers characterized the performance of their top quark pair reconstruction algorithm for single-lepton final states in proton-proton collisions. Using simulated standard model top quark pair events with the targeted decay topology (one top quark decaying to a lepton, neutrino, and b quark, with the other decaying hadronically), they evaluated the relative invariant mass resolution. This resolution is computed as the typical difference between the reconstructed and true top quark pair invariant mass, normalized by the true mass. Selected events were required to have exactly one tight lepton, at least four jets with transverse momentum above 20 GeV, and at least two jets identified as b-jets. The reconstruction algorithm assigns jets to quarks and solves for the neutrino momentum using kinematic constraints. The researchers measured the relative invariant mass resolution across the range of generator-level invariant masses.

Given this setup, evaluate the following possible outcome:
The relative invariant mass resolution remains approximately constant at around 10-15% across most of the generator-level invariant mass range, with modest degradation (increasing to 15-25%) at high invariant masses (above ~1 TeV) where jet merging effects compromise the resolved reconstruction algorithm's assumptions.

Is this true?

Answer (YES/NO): NO